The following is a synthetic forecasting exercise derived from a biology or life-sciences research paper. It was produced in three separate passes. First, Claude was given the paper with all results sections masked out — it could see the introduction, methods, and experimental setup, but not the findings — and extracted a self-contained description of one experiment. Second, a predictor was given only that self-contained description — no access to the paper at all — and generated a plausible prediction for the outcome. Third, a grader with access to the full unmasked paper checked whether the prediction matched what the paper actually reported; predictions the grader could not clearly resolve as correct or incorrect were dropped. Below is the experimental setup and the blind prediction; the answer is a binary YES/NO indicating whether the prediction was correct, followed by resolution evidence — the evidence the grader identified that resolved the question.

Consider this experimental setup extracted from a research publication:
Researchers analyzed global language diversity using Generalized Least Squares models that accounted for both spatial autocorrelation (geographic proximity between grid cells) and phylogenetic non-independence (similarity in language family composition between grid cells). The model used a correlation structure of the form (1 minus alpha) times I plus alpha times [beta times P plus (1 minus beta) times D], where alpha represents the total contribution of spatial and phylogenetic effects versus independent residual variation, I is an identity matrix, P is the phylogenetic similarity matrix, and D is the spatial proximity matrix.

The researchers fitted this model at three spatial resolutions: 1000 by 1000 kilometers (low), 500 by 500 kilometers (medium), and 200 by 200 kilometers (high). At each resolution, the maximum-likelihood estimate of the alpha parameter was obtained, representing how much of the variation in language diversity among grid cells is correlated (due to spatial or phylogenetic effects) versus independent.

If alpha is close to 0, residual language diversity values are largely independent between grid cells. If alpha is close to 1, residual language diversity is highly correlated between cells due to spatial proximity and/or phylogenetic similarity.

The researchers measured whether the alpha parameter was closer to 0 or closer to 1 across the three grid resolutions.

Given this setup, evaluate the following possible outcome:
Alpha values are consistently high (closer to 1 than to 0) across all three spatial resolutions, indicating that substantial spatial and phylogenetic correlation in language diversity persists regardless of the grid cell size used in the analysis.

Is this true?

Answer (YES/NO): NO